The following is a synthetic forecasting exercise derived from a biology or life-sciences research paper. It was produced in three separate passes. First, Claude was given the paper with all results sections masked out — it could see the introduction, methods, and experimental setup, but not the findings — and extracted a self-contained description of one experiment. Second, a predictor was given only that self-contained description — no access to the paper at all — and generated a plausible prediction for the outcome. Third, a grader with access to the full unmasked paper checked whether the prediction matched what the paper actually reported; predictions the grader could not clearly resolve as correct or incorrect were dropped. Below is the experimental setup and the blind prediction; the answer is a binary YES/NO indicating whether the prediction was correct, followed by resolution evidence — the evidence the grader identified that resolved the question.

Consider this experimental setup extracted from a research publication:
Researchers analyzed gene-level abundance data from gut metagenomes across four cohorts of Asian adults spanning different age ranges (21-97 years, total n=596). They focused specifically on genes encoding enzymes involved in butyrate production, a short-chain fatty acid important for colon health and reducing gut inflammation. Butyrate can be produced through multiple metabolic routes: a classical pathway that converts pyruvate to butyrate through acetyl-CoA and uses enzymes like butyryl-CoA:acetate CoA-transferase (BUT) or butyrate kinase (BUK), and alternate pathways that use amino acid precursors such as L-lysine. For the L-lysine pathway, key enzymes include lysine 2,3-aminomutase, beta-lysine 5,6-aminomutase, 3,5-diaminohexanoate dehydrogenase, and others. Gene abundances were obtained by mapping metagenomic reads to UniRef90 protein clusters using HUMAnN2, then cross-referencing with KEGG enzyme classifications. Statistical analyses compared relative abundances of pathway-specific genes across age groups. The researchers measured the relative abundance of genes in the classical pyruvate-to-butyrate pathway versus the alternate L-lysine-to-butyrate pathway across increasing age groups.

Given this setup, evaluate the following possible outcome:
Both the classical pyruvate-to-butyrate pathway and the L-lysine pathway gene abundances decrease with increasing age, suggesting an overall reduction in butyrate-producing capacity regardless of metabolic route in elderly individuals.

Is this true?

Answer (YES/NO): NO